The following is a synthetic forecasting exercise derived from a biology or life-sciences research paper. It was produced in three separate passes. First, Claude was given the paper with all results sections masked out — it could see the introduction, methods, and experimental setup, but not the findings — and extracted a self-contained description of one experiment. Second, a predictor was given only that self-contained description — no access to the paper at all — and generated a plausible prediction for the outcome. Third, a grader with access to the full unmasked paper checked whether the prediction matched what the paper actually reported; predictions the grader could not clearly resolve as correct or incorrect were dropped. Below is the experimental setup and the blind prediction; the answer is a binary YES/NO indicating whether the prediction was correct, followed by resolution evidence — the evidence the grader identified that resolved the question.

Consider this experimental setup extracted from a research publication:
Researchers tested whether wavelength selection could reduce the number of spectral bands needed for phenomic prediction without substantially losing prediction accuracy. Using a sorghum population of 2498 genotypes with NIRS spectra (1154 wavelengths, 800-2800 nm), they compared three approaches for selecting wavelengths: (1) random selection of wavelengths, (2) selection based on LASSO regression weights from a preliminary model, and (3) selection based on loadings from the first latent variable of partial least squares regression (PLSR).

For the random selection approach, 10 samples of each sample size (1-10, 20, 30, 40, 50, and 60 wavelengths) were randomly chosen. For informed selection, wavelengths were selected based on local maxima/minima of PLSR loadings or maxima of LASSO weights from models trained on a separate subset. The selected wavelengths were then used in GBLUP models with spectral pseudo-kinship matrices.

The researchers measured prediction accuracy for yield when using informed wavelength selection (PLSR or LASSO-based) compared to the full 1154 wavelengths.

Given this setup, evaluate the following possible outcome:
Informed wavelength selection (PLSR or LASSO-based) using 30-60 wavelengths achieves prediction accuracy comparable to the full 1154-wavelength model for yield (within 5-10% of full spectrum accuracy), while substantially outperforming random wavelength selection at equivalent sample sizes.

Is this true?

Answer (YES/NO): NO